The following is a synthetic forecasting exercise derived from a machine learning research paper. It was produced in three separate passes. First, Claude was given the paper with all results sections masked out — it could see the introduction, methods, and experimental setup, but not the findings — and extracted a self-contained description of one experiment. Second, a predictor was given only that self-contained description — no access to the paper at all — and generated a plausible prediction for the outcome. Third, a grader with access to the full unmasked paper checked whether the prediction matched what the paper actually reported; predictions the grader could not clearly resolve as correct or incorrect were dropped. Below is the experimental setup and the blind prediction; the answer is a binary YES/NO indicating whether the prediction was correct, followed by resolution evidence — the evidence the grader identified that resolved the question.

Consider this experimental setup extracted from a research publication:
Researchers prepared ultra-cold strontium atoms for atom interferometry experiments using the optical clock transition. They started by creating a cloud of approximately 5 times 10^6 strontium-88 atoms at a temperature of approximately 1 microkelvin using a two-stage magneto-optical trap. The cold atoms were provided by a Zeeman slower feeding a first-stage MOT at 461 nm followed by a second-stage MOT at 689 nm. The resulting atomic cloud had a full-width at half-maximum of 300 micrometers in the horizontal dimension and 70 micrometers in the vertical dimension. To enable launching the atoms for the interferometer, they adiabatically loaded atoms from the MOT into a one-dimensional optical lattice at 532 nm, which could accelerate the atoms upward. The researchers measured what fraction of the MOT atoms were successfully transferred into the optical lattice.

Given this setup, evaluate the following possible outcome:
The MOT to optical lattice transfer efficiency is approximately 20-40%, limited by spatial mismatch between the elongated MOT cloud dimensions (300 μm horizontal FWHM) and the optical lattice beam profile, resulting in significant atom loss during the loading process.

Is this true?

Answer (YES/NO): NO